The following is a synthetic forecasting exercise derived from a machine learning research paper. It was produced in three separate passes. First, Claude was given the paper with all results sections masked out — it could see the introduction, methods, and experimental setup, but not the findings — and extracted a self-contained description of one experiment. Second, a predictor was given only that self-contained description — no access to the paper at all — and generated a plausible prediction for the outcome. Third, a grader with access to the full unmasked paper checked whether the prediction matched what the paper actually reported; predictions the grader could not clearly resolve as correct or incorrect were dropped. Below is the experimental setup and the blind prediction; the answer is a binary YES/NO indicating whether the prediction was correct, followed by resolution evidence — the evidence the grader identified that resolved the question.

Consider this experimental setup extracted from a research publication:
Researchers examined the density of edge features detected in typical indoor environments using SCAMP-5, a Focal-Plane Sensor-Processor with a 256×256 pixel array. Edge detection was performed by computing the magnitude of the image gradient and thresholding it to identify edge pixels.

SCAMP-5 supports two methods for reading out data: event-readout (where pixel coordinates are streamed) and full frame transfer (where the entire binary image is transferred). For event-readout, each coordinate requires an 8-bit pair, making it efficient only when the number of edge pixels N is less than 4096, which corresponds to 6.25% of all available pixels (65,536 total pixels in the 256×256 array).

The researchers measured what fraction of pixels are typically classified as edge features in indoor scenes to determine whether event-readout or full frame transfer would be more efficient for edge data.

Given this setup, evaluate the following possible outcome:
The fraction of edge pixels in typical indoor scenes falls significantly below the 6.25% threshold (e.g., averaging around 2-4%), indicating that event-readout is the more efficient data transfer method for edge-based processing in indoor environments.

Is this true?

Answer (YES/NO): NO